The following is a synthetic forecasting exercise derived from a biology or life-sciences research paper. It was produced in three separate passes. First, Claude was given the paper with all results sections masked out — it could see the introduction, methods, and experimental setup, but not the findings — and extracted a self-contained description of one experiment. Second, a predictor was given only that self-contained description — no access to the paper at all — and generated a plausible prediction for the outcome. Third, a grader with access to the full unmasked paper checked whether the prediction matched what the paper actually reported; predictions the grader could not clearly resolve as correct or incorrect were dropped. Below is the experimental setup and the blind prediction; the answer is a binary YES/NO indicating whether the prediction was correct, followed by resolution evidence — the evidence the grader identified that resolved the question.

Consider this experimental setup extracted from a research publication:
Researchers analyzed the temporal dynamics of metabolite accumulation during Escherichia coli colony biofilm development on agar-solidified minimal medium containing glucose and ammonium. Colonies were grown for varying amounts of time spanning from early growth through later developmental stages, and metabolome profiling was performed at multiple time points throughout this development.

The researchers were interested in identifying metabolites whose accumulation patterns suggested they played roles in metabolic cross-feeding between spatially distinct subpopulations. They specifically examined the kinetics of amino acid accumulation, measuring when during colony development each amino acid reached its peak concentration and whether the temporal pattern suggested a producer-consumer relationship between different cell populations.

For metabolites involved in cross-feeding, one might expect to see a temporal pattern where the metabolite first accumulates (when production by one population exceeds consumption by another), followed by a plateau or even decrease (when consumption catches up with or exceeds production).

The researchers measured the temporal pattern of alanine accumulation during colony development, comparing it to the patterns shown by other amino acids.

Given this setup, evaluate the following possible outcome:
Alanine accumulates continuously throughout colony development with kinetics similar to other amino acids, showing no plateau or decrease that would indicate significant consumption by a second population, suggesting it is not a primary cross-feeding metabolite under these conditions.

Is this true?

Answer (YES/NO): NO